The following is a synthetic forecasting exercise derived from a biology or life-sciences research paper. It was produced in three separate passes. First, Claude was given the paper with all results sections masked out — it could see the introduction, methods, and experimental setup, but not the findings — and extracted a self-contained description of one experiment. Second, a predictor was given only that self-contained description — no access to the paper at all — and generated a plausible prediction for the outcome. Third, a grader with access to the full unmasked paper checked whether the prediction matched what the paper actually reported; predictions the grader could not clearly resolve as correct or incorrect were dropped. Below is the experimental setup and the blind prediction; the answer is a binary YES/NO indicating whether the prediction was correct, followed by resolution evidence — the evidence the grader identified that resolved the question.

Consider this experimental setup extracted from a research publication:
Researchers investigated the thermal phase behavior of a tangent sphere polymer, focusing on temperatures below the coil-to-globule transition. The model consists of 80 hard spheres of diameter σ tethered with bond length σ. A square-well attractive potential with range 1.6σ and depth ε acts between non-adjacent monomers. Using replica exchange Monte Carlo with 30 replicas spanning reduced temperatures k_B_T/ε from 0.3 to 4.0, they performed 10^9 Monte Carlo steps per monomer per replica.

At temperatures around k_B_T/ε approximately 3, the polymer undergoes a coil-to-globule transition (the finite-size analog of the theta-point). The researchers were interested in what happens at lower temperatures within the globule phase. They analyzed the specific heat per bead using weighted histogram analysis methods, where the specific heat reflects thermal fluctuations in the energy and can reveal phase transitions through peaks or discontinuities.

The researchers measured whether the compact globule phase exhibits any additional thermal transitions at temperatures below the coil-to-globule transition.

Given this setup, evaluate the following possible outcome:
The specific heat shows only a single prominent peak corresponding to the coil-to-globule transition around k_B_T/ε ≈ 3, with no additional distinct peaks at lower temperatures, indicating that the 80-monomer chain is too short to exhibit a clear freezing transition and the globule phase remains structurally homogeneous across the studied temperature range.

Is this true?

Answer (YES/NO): NO